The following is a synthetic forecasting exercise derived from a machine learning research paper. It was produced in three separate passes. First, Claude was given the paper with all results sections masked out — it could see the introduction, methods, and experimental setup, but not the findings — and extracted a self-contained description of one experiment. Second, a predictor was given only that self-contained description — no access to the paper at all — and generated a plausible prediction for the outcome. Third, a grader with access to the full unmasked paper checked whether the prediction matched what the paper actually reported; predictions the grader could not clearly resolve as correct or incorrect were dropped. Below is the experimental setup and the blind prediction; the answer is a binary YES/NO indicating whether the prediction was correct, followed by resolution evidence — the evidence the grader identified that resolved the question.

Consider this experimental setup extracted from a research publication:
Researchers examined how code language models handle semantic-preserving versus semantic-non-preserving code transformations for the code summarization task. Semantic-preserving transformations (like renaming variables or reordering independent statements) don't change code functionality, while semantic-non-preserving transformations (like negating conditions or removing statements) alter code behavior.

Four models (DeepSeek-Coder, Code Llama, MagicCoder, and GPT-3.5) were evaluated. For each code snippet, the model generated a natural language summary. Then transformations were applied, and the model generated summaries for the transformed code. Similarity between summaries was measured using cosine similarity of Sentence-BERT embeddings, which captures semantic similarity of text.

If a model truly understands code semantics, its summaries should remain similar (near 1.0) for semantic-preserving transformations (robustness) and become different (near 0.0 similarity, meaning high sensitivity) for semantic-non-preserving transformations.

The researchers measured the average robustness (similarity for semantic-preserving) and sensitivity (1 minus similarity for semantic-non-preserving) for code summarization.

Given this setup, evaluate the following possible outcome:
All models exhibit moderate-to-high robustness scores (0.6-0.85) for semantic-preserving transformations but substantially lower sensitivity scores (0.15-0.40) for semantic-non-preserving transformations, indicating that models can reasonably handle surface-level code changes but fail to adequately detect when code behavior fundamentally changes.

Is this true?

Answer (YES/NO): NO